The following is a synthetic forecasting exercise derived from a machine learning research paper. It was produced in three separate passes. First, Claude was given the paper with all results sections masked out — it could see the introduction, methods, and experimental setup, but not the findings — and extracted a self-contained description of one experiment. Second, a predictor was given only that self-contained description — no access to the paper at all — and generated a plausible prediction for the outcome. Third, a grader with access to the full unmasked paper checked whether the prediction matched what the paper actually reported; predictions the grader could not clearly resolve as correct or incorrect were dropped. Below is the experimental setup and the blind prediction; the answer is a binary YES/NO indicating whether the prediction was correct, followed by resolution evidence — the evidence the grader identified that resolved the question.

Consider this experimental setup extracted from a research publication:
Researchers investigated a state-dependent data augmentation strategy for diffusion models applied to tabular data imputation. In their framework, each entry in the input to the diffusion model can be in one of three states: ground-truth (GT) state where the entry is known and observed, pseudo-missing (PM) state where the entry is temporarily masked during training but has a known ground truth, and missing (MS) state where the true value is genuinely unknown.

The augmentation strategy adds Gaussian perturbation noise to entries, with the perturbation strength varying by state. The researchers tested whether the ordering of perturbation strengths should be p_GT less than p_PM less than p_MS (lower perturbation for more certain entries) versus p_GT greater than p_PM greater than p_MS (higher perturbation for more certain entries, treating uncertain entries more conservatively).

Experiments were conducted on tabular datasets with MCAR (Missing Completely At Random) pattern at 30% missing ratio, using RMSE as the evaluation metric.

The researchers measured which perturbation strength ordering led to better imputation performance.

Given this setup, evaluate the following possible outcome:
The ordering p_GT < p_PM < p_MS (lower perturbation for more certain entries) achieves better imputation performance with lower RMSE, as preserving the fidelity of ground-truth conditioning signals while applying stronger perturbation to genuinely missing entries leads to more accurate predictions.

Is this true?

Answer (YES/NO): YES